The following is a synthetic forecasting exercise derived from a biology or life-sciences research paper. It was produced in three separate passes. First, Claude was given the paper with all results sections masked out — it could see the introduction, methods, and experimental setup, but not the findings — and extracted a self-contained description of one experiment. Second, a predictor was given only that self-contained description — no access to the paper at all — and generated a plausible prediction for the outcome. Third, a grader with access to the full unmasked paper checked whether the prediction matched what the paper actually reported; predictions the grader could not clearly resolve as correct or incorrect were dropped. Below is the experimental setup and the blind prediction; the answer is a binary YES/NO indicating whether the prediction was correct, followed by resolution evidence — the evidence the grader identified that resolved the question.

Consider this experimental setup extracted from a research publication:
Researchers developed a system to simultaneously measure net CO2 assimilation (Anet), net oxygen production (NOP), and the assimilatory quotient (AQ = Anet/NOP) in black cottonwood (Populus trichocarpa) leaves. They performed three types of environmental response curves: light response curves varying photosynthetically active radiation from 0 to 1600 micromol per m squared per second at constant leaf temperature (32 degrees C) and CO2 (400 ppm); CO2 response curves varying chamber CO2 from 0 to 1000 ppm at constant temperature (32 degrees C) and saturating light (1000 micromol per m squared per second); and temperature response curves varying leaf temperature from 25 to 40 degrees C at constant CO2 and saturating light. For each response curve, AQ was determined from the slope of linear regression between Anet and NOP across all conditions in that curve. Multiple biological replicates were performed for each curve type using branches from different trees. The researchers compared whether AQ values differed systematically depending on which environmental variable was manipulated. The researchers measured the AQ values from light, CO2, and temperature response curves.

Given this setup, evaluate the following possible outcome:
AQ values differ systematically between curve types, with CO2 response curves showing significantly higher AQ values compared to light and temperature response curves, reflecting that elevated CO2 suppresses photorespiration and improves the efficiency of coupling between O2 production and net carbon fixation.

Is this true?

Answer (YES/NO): NO